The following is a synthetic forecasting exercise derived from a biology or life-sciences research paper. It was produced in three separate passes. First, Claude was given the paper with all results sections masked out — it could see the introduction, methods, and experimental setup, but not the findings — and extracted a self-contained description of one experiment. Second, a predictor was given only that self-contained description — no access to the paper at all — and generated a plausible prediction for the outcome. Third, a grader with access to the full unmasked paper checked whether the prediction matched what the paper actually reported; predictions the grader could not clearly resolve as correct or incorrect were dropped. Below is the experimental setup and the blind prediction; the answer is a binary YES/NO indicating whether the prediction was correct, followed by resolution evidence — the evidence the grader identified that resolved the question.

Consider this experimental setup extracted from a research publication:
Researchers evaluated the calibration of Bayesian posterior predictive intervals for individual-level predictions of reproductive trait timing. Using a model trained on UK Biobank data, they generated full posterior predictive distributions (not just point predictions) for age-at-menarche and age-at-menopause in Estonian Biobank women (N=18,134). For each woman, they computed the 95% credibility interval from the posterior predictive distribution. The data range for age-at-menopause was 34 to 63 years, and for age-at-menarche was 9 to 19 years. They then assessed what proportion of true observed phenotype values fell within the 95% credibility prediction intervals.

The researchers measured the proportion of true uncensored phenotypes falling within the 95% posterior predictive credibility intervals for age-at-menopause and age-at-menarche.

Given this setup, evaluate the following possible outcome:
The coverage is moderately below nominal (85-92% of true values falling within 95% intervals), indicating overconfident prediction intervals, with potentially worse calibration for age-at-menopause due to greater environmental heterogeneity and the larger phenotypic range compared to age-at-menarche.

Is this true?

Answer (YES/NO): NO